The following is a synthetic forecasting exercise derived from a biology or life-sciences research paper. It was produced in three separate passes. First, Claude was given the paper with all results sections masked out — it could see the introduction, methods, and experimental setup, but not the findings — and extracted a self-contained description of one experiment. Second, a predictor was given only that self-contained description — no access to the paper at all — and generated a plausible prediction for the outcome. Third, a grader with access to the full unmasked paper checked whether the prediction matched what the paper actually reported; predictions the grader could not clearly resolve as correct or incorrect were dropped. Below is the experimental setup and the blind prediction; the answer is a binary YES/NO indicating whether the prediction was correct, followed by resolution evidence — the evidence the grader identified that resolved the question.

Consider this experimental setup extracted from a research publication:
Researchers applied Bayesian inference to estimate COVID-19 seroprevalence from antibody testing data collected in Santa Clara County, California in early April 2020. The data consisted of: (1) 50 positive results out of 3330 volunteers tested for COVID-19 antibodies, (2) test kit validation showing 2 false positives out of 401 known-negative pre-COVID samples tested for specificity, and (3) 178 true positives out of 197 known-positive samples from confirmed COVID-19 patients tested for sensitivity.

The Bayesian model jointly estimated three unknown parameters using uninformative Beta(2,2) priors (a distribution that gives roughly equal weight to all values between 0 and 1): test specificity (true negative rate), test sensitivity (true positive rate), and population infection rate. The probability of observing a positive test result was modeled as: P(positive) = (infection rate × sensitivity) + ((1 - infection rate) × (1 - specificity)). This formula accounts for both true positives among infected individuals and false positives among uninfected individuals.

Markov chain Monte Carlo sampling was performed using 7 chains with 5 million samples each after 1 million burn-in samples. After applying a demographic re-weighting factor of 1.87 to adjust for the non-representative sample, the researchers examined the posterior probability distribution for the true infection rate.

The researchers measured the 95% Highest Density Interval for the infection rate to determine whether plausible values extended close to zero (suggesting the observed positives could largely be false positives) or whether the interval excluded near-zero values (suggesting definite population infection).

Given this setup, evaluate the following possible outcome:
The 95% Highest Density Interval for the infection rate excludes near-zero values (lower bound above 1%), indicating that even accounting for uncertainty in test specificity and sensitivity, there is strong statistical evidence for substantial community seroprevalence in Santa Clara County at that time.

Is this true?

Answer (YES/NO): NO